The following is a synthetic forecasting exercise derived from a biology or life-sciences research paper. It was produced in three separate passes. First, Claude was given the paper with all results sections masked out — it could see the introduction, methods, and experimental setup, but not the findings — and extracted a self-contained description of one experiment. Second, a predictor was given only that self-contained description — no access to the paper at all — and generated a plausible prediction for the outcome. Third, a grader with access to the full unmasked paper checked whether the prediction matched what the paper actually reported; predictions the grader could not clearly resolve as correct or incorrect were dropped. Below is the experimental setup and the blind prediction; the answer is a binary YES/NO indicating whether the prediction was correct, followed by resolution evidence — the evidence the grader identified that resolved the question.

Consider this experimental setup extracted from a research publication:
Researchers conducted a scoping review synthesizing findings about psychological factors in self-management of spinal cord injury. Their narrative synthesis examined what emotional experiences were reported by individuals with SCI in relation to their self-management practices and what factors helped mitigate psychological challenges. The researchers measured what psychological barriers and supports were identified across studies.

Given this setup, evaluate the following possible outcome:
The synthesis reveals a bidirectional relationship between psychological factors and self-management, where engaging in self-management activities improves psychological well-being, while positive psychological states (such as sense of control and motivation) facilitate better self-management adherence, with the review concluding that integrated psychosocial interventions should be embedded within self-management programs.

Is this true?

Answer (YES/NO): NO